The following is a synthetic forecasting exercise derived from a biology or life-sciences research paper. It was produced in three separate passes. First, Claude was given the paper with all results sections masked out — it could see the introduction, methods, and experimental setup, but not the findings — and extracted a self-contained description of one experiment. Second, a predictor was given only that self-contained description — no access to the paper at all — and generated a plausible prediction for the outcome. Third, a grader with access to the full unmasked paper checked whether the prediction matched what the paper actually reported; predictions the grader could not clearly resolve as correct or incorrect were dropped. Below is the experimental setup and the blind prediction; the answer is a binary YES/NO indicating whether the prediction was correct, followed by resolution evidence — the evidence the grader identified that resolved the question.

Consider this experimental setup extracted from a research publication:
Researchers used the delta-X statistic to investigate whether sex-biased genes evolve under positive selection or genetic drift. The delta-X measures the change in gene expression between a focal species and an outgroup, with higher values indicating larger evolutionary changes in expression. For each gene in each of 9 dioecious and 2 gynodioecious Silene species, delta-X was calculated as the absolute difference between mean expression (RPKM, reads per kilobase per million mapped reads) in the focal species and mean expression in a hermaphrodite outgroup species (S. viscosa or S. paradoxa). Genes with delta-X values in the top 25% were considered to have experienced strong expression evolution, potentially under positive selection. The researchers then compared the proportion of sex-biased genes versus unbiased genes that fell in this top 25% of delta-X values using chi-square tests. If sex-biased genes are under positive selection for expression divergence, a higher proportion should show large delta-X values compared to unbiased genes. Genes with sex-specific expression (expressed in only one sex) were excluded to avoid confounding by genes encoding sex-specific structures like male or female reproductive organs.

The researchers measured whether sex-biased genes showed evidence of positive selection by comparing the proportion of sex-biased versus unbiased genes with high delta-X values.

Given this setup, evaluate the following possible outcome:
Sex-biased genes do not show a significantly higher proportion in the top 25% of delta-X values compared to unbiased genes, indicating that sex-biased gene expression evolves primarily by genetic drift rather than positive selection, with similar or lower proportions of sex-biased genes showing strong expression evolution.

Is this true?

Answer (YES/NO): NO